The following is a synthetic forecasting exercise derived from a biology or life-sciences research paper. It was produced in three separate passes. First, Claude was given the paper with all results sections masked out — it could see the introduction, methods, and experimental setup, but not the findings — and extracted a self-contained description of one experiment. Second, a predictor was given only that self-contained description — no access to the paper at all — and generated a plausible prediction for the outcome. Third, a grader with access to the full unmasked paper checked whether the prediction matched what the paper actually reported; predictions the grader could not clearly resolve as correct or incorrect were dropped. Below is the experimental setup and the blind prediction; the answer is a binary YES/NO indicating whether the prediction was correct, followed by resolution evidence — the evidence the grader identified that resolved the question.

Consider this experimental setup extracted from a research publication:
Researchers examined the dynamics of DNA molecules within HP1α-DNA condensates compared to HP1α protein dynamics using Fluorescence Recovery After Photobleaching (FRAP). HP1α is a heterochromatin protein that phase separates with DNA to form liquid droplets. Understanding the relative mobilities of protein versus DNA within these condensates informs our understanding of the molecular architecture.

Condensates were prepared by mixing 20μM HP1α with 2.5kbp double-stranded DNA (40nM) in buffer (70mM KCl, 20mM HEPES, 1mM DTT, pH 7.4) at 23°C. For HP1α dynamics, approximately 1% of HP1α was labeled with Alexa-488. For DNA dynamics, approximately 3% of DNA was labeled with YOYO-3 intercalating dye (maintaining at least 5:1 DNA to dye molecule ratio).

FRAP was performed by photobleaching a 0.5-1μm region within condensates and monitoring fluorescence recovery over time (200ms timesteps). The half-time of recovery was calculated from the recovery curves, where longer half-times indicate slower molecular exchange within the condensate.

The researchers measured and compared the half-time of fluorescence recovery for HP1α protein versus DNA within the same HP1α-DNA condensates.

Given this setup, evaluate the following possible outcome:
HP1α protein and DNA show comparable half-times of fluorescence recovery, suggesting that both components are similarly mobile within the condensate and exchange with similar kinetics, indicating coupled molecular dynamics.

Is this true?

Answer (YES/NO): NO